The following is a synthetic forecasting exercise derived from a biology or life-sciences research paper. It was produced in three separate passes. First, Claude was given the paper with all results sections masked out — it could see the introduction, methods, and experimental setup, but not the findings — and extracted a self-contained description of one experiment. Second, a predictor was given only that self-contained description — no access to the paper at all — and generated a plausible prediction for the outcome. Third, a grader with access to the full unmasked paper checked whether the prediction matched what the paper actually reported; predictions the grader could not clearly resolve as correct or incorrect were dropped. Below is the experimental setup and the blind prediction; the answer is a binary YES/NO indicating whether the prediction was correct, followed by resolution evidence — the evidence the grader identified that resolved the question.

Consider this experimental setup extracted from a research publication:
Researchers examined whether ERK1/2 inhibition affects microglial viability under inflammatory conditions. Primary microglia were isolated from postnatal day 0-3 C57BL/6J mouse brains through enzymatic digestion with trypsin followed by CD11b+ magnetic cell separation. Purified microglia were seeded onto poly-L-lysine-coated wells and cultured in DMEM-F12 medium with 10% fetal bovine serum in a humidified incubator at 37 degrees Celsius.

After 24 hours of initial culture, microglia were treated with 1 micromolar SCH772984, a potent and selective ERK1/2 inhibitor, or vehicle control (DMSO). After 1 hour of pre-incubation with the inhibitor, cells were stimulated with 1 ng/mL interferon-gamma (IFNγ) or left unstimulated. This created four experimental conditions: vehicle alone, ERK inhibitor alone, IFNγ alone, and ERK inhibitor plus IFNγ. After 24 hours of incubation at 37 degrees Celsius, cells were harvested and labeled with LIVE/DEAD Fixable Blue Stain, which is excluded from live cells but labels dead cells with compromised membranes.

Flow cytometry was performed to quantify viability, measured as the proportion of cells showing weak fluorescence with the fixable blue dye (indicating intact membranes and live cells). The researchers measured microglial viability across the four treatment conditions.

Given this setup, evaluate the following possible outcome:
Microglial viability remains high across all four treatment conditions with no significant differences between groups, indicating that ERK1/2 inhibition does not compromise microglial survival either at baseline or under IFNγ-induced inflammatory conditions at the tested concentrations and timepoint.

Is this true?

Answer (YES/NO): YES